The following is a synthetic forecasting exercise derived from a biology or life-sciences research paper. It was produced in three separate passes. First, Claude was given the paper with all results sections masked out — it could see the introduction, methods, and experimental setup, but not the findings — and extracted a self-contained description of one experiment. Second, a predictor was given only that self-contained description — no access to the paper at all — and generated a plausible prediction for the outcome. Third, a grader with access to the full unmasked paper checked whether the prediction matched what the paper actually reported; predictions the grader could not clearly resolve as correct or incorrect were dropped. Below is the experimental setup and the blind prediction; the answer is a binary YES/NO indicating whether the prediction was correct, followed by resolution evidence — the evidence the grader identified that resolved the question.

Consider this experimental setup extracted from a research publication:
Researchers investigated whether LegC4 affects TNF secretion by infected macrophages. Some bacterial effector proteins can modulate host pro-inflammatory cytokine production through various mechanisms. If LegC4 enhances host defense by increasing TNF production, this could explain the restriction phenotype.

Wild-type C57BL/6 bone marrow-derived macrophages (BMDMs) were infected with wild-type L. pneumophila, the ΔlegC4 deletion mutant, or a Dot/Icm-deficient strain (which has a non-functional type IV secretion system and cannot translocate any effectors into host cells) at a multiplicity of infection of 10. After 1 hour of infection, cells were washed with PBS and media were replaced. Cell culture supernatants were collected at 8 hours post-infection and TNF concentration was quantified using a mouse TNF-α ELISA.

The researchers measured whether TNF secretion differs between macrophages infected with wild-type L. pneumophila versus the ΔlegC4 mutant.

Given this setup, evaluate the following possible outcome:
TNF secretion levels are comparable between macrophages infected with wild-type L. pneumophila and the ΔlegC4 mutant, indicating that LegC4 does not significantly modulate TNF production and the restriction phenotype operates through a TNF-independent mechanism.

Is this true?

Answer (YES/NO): YES